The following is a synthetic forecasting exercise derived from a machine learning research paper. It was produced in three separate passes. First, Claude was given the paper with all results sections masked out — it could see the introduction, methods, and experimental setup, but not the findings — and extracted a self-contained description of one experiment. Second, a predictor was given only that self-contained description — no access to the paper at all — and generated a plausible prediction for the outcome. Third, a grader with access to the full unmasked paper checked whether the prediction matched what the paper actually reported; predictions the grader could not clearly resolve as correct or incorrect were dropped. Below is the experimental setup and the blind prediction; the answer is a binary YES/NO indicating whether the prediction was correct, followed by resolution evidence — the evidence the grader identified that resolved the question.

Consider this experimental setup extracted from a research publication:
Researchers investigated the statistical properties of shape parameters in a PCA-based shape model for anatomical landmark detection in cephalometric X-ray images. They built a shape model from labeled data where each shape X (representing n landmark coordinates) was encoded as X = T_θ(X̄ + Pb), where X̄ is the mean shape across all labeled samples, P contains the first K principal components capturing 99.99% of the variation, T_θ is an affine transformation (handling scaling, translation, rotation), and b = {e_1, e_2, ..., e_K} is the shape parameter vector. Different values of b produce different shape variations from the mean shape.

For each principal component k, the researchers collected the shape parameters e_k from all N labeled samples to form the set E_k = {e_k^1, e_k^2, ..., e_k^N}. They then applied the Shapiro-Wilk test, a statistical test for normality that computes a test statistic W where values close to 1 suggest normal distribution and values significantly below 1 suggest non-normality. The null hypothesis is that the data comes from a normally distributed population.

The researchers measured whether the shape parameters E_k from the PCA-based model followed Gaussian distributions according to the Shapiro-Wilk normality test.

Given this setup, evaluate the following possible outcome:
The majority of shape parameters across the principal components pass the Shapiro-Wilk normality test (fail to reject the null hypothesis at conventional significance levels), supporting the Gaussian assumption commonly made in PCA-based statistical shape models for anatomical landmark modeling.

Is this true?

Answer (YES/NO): YES